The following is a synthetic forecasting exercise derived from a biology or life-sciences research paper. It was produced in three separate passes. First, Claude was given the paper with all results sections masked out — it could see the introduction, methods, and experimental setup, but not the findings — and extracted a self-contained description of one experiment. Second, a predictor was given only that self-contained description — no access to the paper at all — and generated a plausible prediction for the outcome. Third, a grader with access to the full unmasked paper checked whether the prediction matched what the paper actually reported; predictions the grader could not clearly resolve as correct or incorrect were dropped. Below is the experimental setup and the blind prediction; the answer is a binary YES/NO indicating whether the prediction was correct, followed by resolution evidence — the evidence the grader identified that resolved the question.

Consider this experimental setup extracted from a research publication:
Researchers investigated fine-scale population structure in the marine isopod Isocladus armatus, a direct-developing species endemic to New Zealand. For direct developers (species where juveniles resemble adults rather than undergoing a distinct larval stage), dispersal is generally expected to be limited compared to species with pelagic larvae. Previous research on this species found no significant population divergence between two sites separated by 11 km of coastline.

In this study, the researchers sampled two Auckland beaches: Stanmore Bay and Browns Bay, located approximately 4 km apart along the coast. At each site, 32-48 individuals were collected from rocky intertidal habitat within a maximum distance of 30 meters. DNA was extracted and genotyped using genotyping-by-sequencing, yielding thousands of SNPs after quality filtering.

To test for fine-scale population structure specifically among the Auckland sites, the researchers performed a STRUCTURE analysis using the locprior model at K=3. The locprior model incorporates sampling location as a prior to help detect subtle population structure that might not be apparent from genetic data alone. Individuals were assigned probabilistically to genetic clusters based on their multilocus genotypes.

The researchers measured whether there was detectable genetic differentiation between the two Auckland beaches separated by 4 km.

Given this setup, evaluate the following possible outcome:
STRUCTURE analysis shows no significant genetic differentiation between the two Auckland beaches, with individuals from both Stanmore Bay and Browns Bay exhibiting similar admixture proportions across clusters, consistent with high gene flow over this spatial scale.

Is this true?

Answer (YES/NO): YES